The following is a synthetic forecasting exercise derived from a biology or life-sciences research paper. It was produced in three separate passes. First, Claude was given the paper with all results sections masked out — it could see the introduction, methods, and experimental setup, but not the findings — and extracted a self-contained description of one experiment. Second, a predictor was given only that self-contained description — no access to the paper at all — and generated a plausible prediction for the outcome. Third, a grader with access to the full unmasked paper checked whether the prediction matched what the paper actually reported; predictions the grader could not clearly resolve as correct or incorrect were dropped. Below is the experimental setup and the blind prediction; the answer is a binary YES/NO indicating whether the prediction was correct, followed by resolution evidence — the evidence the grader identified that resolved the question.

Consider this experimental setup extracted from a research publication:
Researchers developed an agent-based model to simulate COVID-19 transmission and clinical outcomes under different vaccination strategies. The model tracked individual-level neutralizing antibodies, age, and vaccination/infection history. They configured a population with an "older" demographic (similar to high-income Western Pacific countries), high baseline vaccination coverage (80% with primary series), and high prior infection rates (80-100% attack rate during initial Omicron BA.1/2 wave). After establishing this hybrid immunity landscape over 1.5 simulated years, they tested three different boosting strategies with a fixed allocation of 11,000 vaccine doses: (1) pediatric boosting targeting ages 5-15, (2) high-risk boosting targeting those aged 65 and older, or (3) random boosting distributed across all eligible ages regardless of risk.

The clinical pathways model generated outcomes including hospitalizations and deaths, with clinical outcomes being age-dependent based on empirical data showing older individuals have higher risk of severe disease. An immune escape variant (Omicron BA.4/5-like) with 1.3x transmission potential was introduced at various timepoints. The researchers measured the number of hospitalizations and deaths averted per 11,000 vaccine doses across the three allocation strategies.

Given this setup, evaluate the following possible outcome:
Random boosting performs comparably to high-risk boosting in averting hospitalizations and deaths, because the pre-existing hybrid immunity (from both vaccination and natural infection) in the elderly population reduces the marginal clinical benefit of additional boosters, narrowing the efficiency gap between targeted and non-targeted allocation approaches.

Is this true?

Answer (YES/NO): NO